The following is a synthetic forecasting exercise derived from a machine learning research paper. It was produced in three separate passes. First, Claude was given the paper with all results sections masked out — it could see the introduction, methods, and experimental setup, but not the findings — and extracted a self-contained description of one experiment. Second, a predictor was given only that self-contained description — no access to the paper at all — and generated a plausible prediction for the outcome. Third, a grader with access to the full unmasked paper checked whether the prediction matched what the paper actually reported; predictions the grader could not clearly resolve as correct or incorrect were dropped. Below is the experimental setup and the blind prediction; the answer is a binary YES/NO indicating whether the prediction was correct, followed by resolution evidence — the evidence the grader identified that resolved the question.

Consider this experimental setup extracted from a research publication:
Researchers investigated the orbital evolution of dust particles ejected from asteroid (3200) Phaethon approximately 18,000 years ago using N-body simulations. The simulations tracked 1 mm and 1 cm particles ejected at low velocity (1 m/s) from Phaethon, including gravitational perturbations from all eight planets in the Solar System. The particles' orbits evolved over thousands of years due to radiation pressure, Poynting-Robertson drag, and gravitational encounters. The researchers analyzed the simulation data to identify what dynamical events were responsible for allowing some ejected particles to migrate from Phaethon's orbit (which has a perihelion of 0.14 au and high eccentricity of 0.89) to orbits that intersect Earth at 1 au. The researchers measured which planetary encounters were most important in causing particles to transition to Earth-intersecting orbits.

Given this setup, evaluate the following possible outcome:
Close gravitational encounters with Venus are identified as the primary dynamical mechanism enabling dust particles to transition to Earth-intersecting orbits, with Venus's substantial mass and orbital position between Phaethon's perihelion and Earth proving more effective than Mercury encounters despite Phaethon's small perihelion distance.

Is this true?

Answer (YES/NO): NO